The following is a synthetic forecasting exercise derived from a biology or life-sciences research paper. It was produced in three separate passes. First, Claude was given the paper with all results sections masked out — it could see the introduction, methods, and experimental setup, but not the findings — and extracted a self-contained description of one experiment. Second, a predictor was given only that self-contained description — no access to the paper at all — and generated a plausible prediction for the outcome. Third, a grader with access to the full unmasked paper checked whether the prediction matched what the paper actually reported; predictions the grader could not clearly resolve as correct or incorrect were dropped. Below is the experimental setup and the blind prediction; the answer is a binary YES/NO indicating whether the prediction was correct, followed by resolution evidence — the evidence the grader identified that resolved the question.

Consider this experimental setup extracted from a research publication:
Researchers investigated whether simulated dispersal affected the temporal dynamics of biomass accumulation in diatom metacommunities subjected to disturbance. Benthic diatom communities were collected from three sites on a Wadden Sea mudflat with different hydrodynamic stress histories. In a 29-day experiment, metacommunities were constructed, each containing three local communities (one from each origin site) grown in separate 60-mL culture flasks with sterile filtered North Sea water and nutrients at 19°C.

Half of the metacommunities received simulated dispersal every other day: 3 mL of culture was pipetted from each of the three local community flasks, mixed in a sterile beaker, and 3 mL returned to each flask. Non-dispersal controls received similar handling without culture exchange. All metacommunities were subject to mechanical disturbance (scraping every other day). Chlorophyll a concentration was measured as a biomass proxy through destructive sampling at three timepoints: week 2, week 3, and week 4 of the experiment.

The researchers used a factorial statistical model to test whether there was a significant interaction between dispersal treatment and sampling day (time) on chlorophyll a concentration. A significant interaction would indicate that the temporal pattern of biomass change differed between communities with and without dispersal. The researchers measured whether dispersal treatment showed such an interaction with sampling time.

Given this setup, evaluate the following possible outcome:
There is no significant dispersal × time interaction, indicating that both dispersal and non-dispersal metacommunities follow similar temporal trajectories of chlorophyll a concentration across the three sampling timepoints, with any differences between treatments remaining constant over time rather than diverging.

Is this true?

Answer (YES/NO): YES